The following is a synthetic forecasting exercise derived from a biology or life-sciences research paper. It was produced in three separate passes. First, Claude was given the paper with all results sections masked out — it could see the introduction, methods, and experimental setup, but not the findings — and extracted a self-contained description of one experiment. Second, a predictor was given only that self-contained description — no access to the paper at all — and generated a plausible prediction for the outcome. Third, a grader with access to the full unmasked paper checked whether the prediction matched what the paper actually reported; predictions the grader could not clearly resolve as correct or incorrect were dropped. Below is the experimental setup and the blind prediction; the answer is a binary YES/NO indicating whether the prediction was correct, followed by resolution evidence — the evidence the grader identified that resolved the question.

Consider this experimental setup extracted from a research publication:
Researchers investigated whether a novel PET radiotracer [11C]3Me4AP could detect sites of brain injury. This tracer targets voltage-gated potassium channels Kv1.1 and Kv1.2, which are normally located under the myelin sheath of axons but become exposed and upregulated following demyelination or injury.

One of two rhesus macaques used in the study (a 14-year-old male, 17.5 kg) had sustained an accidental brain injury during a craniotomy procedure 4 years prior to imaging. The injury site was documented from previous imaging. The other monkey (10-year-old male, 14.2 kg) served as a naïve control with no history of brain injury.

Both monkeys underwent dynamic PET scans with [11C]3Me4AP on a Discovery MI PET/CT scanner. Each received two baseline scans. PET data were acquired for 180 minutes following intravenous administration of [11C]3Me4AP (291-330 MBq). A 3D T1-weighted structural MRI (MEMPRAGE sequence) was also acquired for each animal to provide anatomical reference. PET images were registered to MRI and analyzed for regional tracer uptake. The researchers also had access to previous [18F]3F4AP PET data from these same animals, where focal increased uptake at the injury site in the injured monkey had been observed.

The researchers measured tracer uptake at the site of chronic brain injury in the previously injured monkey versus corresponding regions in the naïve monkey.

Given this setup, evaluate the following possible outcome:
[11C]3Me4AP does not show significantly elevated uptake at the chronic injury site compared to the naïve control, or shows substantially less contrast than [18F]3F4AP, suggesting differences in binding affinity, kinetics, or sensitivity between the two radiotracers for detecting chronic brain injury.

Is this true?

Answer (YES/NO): YES